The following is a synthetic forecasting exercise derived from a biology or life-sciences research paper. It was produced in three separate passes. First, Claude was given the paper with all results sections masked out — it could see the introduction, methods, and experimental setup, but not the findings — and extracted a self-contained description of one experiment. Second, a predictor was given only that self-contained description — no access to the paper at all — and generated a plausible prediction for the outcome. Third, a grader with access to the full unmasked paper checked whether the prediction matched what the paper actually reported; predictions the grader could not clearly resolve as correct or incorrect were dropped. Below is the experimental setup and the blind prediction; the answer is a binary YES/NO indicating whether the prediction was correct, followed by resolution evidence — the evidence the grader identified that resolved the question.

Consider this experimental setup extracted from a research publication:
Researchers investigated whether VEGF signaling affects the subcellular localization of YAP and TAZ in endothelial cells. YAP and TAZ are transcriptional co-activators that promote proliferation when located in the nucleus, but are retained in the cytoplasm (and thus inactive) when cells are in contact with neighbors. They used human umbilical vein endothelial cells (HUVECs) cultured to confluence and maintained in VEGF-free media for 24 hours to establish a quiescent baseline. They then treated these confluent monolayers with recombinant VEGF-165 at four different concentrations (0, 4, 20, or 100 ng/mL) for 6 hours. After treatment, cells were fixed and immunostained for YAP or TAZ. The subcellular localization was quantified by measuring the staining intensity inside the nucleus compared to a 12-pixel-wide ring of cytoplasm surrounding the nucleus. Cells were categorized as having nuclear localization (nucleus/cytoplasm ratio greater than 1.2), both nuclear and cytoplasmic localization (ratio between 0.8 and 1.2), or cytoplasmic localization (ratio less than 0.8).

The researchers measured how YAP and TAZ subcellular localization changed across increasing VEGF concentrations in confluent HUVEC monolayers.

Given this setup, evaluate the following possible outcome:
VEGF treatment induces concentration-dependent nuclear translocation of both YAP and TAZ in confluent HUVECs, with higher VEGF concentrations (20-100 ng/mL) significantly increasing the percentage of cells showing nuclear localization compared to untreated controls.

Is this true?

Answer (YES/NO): NO